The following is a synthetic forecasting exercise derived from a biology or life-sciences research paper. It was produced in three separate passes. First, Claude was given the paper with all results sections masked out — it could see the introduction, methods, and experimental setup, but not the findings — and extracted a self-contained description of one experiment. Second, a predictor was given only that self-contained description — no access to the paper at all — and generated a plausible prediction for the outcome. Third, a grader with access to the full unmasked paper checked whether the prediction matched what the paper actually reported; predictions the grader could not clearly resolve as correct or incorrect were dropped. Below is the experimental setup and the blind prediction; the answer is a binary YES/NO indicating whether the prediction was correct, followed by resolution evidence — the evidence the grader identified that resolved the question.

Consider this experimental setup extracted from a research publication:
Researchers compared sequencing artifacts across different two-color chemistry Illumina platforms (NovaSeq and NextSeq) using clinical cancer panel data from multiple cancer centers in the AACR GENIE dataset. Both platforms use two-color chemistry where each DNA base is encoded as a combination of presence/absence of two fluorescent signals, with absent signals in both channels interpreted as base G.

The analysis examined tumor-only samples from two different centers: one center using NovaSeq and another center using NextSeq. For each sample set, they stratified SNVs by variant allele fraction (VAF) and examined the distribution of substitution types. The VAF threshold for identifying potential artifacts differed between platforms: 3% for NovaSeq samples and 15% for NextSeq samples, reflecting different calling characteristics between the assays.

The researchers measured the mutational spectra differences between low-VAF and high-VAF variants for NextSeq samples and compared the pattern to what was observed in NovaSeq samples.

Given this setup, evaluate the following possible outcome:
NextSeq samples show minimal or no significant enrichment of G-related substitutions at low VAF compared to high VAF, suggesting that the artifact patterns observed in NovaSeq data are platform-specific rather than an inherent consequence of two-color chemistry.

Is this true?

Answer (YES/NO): NO